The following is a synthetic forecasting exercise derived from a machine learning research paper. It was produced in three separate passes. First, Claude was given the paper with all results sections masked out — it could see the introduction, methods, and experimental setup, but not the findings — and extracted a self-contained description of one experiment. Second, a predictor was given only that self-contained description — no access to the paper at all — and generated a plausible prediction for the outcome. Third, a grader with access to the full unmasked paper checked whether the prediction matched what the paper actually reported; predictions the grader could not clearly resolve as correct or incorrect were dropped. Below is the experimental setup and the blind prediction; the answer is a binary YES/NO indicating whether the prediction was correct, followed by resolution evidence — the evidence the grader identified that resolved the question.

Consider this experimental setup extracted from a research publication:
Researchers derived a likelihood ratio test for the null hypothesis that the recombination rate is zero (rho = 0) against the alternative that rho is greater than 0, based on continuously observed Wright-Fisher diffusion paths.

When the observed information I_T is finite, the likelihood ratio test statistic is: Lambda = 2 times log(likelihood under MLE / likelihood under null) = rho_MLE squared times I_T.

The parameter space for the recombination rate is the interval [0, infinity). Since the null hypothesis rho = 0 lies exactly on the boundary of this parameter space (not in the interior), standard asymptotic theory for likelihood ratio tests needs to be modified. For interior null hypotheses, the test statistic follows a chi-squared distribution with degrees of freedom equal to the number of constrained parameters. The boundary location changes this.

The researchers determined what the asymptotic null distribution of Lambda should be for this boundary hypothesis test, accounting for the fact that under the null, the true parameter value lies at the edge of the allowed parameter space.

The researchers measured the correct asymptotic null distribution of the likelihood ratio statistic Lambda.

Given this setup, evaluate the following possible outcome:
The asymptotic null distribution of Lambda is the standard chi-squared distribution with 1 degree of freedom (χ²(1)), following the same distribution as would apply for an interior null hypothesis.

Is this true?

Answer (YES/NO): NO